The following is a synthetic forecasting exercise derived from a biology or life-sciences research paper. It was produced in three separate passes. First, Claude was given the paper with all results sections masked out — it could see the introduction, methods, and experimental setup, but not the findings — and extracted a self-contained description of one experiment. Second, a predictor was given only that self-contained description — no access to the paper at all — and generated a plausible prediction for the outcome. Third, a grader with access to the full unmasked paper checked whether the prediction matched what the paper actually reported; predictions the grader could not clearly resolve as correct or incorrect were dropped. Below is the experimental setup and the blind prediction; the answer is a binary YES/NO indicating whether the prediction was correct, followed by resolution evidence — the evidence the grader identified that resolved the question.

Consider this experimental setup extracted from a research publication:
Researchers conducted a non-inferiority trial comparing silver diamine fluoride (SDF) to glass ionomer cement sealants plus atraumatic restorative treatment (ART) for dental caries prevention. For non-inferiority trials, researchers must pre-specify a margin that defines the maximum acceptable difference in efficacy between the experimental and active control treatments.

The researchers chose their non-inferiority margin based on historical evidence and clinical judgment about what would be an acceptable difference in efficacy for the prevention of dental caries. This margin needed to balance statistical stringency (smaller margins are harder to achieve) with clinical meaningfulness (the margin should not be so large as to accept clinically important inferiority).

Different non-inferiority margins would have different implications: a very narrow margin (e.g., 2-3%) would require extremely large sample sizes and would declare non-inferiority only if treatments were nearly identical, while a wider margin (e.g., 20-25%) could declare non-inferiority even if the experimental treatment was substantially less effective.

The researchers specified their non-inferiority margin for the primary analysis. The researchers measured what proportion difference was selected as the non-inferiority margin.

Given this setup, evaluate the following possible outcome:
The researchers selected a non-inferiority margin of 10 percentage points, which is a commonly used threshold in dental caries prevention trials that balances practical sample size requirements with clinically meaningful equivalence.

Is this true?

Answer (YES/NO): YES